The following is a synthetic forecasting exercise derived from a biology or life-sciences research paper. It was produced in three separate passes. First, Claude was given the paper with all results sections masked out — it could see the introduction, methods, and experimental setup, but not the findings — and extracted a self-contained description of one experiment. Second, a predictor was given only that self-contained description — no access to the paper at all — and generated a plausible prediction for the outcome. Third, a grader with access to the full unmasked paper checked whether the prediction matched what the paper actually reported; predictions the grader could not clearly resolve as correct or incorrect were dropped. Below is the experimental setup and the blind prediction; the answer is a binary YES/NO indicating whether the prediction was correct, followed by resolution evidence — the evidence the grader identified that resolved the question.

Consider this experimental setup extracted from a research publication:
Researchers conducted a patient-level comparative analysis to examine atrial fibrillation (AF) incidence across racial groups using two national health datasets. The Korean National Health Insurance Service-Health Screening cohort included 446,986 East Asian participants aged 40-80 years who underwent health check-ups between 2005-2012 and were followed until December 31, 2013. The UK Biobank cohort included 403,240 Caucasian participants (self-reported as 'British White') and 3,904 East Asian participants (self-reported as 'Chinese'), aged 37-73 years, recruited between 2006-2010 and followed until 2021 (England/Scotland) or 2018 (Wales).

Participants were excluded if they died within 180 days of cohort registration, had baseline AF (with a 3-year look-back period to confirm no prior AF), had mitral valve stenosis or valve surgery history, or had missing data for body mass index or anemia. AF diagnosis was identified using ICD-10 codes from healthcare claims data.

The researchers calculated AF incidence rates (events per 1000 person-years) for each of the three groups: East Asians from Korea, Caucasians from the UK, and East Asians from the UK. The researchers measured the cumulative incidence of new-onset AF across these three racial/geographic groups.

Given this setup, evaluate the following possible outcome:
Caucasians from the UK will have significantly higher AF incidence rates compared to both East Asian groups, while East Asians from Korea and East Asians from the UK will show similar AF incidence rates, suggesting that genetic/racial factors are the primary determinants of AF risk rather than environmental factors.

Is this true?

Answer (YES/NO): YES